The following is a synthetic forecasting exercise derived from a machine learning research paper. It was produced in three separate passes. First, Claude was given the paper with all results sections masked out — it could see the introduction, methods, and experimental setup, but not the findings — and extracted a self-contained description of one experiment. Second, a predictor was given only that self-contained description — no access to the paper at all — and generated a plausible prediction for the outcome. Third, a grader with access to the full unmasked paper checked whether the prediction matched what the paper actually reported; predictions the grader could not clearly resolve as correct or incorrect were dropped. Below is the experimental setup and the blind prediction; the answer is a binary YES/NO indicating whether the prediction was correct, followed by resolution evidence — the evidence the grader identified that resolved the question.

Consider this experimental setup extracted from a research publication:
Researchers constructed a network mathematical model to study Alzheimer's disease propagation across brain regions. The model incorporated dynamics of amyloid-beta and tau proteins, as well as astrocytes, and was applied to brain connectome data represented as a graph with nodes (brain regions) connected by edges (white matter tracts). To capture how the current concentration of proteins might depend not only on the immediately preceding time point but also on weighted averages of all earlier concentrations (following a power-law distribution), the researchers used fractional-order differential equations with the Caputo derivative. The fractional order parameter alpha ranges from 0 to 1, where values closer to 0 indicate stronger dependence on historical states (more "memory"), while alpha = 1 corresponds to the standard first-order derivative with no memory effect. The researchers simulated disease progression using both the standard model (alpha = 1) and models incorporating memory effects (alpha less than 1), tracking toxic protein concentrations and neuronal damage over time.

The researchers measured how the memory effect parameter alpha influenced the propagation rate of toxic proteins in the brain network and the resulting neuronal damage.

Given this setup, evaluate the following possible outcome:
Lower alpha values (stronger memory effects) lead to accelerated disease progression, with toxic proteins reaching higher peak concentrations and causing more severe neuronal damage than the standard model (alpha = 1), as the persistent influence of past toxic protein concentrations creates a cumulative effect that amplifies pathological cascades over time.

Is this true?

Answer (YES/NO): NO